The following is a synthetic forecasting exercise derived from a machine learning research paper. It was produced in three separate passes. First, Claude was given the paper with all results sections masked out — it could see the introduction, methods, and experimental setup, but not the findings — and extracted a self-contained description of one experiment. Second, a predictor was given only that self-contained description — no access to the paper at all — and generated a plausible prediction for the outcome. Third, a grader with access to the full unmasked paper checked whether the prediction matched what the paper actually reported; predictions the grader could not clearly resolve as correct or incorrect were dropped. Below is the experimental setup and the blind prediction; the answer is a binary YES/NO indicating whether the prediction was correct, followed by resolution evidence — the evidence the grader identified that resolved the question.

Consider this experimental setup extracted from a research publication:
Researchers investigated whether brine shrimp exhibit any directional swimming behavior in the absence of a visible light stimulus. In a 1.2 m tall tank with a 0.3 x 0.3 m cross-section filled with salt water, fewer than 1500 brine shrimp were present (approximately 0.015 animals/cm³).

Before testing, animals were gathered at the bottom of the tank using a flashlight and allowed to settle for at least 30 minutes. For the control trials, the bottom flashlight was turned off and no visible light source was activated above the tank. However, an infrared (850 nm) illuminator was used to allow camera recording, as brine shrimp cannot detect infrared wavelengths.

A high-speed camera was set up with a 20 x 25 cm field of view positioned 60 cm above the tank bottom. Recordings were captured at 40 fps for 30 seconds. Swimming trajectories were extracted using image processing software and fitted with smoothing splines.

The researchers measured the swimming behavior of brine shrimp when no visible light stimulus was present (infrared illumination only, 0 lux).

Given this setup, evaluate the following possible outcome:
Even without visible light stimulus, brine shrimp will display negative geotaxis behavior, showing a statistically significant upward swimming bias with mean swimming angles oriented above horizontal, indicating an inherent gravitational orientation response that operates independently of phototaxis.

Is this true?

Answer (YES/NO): YES